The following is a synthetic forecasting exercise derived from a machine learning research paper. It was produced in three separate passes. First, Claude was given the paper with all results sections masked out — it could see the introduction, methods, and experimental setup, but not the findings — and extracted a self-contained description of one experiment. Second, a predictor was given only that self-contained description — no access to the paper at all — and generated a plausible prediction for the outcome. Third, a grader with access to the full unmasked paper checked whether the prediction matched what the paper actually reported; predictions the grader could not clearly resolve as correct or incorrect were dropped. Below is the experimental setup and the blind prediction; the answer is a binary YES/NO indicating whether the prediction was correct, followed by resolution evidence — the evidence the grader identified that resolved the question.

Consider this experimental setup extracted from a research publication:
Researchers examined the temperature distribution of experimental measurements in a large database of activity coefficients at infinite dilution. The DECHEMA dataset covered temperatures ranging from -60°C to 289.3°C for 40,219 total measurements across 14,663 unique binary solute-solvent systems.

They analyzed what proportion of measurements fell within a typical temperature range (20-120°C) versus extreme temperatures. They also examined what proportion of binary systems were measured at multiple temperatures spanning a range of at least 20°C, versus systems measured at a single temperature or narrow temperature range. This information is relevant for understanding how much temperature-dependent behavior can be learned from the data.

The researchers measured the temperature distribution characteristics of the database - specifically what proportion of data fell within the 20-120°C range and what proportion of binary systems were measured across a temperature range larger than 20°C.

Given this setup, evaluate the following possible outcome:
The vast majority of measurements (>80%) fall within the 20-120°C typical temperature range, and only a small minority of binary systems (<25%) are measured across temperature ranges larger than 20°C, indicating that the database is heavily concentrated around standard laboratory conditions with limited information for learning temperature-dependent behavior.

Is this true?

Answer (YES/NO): NO